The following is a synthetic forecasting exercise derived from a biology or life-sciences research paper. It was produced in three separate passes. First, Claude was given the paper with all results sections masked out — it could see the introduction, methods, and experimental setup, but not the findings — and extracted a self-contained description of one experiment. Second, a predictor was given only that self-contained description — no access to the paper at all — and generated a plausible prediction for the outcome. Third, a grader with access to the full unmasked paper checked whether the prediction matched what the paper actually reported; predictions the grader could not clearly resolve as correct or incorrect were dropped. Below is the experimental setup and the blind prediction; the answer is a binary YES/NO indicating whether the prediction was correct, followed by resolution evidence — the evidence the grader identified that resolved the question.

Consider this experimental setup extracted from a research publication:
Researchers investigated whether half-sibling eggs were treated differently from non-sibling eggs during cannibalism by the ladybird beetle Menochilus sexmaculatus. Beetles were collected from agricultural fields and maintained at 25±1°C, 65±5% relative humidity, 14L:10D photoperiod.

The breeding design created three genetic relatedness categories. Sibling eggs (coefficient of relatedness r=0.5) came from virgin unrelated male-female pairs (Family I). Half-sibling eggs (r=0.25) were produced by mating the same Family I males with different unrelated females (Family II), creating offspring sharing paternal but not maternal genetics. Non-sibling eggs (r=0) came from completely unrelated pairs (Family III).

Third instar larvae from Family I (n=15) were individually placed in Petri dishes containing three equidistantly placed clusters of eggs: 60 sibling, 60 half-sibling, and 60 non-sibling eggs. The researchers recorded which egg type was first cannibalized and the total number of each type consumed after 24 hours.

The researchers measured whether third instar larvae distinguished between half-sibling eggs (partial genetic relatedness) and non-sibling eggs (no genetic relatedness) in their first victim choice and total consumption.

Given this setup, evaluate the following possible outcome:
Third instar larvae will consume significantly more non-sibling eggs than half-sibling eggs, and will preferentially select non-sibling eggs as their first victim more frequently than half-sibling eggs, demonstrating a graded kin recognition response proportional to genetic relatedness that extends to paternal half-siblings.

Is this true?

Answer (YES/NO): NO